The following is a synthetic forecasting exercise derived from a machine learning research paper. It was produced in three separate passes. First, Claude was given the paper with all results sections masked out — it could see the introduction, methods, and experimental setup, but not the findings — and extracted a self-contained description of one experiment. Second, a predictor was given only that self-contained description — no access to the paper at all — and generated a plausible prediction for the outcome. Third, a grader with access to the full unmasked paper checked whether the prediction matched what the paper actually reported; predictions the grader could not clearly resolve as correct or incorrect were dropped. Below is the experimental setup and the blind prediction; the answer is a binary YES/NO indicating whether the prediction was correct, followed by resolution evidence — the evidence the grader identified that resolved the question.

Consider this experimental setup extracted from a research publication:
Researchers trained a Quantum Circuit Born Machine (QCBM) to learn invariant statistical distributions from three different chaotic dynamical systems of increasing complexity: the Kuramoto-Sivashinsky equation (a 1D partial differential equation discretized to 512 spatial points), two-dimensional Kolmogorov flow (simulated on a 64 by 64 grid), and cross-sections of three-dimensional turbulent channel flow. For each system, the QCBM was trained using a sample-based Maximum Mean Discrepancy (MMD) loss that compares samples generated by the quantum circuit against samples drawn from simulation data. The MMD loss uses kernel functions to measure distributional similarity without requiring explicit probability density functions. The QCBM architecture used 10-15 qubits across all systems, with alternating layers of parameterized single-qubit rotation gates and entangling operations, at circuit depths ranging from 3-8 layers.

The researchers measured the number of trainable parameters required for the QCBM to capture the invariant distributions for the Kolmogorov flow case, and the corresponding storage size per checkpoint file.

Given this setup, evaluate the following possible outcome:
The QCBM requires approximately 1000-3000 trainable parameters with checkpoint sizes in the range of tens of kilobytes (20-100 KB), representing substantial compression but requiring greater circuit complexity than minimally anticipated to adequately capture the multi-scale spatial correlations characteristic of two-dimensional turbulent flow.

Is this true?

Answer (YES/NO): NO